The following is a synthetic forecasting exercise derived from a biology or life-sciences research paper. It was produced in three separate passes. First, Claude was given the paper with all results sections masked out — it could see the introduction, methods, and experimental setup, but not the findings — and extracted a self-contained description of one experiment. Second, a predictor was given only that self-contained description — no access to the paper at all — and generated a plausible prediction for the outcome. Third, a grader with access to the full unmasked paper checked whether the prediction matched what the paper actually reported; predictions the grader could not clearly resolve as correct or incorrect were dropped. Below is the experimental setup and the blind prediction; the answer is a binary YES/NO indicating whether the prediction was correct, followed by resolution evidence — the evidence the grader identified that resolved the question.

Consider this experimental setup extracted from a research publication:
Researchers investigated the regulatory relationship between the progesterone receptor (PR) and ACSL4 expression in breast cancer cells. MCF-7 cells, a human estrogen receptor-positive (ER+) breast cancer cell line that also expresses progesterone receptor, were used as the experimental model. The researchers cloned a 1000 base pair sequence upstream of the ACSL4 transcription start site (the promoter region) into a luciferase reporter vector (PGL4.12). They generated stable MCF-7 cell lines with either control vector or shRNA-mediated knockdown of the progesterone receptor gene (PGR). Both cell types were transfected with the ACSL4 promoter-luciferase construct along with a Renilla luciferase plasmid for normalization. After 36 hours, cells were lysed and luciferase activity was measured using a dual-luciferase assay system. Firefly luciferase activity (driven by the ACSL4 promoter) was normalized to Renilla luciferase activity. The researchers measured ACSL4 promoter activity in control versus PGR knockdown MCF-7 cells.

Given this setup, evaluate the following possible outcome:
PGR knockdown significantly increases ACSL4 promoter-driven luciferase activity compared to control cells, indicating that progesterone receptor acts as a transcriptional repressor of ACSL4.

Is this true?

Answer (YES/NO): YES